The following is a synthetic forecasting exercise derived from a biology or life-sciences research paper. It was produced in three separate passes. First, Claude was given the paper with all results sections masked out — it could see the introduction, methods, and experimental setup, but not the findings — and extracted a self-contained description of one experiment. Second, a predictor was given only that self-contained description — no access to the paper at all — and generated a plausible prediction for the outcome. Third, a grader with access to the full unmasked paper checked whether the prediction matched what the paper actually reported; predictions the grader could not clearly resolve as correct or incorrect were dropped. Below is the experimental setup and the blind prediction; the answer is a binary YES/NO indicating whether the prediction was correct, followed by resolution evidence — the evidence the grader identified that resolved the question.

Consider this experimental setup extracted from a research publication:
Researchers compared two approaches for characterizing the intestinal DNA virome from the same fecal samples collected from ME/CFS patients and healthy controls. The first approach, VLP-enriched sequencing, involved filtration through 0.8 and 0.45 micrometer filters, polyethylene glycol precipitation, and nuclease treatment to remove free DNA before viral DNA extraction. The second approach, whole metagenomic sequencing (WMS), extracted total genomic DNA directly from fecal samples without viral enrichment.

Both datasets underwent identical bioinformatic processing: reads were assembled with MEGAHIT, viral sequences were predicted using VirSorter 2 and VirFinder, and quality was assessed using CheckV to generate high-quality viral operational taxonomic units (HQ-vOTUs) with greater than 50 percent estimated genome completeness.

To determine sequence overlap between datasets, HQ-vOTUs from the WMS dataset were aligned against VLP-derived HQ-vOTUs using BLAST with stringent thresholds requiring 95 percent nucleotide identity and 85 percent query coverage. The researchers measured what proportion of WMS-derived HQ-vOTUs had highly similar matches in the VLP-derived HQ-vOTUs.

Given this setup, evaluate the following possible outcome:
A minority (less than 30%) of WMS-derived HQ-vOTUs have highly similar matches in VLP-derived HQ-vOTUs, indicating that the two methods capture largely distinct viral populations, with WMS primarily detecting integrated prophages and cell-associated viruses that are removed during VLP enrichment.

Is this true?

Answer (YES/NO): YES